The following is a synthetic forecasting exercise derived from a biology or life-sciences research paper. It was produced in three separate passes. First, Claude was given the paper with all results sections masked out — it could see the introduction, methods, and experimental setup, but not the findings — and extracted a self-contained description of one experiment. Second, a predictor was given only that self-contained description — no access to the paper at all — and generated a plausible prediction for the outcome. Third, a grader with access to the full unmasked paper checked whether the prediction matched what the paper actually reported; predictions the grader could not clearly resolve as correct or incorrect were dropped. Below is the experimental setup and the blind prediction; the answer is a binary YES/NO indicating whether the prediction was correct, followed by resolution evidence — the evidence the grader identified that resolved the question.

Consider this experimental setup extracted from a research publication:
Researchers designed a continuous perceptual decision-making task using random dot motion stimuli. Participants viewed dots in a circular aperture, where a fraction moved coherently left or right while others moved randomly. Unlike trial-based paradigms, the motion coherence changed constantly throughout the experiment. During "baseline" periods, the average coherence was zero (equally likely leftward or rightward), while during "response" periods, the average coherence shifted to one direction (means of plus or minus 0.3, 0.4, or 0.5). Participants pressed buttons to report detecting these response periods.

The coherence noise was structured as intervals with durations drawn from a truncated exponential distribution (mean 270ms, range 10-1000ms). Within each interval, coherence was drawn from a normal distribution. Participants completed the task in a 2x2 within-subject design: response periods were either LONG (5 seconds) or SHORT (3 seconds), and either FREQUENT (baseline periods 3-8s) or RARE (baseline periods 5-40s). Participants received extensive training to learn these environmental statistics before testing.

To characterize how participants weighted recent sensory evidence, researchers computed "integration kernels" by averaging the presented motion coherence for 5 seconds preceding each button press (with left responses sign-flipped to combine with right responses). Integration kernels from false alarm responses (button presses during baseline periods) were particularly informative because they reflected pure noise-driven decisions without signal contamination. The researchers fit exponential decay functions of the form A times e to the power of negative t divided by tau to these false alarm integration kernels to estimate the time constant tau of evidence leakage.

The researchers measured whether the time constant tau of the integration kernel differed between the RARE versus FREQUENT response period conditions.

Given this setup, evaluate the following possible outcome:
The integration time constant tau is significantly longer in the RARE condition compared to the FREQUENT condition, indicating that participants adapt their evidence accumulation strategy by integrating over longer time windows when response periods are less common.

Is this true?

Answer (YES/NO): YES